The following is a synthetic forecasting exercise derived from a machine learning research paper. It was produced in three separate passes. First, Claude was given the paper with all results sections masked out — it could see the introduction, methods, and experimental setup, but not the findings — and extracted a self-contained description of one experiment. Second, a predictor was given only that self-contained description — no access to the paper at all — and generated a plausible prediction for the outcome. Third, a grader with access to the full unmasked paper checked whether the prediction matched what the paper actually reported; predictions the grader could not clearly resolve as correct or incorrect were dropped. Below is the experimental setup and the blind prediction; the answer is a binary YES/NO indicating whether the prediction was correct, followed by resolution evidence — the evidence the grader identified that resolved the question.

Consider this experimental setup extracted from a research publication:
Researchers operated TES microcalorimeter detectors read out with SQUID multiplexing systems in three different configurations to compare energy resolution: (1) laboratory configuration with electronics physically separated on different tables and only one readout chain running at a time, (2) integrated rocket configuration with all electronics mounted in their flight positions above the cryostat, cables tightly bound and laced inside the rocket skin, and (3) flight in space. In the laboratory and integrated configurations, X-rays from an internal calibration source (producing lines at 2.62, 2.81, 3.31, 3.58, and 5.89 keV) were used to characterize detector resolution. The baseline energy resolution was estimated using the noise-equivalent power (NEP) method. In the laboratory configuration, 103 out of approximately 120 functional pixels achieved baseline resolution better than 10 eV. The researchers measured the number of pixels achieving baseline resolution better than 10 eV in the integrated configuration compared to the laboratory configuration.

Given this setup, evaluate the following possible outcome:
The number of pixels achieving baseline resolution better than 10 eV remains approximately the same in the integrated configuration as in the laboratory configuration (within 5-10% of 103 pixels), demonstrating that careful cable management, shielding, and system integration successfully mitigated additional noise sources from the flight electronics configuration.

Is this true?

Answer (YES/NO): NO